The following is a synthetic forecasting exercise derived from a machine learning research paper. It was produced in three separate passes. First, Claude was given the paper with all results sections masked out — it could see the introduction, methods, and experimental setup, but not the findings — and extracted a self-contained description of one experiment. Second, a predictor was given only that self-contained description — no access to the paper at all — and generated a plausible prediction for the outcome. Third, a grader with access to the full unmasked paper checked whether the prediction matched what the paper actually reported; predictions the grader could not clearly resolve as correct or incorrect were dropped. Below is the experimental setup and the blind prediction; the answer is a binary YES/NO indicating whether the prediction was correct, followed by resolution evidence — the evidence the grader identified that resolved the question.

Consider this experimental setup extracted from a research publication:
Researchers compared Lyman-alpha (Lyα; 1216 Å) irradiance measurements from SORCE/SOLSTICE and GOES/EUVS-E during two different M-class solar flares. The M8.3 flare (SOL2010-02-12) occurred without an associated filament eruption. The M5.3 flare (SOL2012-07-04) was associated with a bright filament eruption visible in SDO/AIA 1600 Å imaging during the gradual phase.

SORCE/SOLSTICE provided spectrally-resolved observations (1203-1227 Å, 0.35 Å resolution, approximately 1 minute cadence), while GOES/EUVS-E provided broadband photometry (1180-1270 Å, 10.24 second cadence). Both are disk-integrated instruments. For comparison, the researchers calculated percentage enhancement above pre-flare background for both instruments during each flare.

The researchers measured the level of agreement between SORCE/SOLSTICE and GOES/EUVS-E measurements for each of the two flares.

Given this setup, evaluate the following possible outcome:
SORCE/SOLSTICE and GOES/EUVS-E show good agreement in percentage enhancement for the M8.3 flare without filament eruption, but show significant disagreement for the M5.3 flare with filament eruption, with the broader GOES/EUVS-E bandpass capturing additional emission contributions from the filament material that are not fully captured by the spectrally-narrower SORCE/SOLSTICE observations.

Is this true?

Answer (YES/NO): NO